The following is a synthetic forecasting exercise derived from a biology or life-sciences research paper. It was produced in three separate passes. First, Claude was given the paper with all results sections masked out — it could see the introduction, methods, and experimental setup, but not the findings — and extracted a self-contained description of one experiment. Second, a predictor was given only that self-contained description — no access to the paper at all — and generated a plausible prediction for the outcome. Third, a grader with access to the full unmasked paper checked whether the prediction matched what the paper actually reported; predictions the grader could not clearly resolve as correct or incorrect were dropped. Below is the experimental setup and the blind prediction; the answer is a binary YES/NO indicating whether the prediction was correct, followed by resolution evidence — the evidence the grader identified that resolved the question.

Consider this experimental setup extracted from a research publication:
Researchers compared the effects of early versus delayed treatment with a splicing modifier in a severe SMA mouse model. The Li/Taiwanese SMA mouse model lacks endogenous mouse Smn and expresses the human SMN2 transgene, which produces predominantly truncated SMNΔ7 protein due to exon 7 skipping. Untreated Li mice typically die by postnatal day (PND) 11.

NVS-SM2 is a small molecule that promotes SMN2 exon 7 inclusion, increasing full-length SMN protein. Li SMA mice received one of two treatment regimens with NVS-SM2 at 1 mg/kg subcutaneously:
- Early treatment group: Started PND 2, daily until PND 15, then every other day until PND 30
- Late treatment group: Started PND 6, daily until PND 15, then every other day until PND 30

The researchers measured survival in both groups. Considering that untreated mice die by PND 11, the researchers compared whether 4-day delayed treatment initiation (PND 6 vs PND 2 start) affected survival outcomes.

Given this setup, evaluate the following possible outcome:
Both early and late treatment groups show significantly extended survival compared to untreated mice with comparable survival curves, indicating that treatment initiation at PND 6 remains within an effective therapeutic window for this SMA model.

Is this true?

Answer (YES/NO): NO